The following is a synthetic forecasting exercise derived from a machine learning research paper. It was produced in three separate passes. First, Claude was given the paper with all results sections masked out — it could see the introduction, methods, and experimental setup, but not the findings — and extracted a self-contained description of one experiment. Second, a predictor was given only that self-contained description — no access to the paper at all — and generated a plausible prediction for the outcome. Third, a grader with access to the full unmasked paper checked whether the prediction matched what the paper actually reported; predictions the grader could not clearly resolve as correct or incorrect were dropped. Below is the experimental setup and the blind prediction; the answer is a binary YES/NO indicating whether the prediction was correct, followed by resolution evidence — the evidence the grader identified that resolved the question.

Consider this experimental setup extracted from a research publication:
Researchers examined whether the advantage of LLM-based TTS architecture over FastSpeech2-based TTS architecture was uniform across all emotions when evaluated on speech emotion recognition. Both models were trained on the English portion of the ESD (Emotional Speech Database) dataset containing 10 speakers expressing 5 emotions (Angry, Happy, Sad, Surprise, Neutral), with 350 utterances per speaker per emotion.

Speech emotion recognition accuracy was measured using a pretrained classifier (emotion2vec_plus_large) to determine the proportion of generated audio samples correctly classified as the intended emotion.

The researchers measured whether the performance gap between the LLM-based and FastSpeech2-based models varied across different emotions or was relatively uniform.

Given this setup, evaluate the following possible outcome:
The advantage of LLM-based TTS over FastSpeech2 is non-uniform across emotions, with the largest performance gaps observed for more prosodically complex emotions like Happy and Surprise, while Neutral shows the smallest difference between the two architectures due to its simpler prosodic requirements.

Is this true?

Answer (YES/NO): NO